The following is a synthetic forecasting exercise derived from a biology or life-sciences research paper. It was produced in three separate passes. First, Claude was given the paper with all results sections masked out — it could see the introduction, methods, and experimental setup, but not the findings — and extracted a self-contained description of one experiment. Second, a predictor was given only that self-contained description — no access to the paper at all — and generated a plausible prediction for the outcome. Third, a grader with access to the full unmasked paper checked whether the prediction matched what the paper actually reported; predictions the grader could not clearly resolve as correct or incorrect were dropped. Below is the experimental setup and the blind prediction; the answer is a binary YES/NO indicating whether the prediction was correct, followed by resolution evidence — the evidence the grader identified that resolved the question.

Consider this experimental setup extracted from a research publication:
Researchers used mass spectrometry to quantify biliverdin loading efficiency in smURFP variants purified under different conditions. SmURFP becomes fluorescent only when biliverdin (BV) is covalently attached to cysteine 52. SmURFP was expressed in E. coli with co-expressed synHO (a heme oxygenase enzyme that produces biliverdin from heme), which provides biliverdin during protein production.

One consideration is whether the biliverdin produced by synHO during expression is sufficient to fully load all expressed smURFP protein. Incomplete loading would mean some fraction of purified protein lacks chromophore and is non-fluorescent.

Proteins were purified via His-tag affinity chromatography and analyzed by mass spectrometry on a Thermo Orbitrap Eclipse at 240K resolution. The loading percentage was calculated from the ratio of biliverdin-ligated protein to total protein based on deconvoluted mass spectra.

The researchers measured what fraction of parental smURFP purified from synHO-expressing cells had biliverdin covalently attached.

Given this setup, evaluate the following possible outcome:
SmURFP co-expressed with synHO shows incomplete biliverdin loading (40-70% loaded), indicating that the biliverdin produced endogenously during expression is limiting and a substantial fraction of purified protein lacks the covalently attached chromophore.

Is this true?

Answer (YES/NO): YES